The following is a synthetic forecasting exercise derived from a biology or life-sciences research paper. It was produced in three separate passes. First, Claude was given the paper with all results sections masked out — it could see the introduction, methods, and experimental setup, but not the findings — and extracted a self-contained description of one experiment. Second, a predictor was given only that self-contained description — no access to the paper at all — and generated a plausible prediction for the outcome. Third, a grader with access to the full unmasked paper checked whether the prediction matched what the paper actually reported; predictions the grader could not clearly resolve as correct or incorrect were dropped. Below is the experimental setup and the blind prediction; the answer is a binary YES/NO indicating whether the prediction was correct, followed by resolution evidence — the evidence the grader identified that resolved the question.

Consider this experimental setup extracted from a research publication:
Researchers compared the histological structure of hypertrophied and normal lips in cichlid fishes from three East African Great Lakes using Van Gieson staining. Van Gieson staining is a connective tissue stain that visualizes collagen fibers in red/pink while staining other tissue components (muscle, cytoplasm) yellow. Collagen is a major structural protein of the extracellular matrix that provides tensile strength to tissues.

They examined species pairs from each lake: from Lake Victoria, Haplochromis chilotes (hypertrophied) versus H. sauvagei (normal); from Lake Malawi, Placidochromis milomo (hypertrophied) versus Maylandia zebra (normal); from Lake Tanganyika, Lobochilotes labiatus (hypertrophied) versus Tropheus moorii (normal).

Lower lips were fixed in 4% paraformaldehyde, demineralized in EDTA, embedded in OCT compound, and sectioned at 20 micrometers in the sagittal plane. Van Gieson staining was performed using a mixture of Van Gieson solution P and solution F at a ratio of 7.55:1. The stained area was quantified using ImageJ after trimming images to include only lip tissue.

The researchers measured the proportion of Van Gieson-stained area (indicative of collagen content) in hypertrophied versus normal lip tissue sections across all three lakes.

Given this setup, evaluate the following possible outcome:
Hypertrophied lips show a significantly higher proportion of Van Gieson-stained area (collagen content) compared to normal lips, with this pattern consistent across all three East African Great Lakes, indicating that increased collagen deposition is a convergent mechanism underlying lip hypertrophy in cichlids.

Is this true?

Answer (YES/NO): NO